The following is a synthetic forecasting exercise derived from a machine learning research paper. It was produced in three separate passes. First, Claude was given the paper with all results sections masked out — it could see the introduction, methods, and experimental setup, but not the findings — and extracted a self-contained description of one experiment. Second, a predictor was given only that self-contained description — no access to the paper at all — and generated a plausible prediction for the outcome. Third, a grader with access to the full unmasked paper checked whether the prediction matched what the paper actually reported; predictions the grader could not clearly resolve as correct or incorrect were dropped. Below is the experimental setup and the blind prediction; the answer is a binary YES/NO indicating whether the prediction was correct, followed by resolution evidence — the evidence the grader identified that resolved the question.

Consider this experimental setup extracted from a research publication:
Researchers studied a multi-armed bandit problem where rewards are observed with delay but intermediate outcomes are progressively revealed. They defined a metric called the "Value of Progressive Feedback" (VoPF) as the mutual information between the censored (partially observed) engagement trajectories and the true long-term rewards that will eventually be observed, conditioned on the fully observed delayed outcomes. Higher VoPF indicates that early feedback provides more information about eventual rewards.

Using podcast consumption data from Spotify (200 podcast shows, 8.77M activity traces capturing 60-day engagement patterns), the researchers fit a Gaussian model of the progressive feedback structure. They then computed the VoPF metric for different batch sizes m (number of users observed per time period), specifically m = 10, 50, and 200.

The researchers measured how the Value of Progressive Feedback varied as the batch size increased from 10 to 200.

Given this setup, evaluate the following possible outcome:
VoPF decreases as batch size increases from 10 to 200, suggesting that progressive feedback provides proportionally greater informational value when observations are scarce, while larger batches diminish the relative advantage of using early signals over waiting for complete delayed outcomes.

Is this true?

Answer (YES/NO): NO